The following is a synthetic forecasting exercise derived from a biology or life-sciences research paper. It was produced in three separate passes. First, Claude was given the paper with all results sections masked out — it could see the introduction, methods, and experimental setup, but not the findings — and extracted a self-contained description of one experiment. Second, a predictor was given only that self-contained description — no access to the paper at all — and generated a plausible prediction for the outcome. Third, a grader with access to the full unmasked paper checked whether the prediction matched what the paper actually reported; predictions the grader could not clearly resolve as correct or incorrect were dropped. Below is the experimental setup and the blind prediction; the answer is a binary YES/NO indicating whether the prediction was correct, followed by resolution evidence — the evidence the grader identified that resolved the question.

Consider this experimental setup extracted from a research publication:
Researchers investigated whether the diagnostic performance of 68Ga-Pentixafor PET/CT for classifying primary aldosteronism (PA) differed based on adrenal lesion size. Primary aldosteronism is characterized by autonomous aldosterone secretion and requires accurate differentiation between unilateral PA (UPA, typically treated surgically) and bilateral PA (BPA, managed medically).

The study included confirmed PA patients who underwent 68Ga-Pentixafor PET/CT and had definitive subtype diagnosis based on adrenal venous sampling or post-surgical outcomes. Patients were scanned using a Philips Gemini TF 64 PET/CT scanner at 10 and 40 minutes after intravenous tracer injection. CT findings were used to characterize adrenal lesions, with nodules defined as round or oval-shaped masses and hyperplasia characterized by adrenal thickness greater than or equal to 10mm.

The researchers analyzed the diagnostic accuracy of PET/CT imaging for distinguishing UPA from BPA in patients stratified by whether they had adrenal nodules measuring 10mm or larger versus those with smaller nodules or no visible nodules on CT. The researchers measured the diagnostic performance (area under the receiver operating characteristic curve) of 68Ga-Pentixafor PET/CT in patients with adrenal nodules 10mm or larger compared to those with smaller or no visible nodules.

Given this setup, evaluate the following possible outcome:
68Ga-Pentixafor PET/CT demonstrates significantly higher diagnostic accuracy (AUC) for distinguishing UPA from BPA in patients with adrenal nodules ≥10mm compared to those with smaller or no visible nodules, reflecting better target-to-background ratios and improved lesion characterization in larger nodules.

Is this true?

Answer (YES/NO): YES